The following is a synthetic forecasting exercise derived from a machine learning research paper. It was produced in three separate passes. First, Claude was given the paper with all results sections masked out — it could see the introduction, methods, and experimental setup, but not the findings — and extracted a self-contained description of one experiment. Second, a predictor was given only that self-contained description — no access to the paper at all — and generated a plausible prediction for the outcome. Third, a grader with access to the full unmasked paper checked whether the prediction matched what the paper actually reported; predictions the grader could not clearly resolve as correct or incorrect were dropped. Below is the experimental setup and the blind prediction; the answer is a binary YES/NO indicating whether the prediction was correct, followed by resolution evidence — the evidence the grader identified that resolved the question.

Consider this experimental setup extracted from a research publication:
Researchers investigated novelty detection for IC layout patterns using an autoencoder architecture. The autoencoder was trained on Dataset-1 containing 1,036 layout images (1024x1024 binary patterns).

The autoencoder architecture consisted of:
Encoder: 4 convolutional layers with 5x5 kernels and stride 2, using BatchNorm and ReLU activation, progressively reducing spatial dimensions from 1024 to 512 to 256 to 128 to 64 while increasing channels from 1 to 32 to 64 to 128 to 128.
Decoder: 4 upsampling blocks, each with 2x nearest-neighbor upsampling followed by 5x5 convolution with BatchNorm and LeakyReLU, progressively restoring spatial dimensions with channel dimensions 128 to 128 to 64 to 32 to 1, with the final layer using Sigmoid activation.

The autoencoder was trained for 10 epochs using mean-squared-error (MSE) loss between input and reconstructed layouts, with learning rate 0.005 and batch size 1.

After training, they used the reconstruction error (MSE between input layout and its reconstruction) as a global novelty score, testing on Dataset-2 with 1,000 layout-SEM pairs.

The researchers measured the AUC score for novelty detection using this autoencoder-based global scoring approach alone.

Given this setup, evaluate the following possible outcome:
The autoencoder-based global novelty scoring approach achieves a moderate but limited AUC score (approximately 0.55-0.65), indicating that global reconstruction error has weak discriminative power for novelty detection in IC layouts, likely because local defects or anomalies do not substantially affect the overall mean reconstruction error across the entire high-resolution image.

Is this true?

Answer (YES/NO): NO